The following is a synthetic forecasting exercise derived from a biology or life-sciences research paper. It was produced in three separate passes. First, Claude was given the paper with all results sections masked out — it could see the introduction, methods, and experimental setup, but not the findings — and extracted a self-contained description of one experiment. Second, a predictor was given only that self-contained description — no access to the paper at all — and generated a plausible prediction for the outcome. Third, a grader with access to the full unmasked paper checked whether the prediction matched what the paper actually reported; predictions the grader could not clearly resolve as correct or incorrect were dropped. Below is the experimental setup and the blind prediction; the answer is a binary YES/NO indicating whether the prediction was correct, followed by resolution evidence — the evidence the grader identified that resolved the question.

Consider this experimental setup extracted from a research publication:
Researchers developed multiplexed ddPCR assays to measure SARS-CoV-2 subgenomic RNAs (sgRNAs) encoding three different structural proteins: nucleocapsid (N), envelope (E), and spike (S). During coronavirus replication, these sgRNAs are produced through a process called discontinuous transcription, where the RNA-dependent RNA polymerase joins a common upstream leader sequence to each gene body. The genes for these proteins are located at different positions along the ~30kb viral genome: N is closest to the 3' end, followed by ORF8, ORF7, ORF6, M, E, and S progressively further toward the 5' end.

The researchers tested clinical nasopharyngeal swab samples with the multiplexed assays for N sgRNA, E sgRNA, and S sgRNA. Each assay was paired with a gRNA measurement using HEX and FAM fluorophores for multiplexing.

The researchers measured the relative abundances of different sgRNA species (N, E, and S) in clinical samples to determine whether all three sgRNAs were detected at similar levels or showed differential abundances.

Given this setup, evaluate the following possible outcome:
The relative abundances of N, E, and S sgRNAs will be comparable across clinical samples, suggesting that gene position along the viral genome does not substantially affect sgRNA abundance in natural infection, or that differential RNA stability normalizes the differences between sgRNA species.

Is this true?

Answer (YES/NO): NO